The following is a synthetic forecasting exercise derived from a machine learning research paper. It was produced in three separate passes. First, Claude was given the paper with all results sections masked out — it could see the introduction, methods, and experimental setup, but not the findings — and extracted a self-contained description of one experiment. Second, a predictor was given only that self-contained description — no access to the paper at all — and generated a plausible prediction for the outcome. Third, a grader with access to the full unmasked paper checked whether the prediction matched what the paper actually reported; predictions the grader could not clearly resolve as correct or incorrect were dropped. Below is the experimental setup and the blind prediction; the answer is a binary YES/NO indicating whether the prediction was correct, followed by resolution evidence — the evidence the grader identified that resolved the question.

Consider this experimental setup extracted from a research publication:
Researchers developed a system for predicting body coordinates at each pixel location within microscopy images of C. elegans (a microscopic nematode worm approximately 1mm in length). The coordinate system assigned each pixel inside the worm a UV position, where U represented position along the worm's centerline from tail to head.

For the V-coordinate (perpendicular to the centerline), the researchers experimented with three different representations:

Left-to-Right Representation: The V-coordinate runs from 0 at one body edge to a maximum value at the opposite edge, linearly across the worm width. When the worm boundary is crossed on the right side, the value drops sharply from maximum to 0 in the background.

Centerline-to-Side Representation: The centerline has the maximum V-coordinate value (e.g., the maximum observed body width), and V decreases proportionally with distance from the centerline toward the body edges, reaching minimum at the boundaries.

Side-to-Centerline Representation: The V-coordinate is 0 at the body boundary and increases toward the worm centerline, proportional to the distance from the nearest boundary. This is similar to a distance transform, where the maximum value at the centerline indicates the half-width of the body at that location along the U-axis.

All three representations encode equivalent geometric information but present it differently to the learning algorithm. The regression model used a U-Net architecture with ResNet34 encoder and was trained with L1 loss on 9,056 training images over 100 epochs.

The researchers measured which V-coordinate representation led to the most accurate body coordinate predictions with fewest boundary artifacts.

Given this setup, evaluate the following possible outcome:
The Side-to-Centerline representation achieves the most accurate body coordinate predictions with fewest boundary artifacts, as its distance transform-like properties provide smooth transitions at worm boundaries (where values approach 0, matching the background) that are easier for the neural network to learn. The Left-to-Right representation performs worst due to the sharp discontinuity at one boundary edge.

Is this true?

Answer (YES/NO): NO